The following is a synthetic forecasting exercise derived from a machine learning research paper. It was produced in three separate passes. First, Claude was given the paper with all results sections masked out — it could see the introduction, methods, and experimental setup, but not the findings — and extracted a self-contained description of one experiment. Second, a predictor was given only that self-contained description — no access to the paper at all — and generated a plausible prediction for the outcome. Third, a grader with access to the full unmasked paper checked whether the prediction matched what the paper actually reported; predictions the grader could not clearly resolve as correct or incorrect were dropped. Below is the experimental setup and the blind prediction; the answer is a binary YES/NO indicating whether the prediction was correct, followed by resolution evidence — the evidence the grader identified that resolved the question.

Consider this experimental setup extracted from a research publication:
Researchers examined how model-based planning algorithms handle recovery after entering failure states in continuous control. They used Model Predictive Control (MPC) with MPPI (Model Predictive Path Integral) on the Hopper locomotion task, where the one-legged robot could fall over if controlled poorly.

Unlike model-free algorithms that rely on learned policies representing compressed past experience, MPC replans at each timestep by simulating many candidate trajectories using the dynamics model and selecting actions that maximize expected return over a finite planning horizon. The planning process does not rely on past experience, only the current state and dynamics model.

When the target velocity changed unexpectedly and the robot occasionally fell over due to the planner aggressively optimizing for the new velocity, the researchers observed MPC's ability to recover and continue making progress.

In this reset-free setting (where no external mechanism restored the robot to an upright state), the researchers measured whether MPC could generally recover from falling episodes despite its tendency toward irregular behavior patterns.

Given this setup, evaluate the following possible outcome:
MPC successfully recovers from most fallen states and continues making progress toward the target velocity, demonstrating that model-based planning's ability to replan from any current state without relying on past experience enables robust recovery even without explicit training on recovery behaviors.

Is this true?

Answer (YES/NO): YES